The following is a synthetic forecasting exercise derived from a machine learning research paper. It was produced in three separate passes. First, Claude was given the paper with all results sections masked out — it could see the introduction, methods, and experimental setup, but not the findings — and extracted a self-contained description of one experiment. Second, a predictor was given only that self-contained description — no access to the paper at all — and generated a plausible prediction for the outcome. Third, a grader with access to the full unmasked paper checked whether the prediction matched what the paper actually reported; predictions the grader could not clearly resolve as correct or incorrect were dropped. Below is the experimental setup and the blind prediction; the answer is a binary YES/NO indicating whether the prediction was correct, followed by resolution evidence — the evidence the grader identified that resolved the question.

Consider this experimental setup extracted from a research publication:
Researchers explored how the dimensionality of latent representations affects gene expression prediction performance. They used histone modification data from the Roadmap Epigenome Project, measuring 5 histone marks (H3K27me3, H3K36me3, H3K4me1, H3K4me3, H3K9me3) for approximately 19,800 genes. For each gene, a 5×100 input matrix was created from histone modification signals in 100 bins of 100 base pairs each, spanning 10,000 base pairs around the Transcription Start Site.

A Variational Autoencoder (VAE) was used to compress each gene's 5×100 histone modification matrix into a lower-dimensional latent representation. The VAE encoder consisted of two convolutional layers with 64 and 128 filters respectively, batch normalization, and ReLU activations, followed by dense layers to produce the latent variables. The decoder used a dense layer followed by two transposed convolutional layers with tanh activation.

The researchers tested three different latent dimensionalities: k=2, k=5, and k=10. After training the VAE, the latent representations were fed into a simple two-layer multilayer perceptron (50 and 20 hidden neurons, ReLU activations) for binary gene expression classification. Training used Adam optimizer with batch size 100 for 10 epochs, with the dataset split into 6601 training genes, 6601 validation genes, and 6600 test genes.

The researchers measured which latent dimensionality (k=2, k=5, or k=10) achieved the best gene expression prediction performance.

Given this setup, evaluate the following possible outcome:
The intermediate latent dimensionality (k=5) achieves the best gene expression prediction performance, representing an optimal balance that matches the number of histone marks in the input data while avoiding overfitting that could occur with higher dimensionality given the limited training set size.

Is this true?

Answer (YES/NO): NO